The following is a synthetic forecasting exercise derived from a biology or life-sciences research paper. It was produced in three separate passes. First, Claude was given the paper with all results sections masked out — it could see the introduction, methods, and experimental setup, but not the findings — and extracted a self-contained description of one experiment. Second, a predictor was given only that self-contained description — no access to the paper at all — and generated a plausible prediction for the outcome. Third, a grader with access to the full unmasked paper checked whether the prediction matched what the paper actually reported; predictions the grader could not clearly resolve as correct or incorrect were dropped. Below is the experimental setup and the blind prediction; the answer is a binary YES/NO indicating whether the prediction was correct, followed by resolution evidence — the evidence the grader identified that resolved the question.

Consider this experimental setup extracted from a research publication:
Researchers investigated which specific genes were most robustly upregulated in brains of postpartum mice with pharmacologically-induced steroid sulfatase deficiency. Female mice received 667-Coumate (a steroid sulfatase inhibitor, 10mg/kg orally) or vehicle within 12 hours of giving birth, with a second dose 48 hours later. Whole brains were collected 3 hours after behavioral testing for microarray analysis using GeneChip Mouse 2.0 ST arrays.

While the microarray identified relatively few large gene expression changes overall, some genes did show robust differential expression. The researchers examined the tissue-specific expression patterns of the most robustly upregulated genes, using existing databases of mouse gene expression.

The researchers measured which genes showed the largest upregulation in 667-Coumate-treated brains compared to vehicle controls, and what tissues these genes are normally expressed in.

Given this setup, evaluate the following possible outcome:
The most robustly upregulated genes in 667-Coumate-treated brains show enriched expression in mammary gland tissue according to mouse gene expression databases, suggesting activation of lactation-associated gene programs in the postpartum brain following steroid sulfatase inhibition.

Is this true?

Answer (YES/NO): NO